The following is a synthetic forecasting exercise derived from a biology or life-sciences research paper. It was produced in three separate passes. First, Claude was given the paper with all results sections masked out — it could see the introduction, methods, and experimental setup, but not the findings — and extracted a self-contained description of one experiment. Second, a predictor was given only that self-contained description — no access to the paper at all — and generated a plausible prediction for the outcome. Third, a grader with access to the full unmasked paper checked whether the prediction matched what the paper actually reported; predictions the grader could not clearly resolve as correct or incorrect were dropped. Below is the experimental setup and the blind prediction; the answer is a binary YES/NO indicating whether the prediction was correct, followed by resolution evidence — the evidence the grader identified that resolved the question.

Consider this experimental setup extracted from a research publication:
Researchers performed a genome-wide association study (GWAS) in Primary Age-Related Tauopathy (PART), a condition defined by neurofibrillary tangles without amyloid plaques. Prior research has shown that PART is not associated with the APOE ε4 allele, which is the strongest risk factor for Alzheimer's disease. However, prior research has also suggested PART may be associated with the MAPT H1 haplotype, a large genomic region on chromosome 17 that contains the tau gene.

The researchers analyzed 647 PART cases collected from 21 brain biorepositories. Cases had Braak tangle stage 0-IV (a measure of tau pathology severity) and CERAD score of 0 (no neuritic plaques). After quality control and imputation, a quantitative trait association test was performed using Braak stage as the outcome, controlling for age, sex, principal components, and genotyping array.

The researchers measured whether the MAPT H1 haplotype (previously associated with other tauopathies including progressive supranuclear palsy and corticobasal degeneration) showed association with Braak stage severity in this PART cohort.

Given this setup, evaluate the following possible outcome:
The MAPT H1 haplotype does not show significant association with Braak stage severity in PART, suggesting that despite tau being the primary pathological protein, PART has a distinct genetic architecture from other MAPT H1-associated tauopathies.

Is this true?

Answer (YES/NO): NO